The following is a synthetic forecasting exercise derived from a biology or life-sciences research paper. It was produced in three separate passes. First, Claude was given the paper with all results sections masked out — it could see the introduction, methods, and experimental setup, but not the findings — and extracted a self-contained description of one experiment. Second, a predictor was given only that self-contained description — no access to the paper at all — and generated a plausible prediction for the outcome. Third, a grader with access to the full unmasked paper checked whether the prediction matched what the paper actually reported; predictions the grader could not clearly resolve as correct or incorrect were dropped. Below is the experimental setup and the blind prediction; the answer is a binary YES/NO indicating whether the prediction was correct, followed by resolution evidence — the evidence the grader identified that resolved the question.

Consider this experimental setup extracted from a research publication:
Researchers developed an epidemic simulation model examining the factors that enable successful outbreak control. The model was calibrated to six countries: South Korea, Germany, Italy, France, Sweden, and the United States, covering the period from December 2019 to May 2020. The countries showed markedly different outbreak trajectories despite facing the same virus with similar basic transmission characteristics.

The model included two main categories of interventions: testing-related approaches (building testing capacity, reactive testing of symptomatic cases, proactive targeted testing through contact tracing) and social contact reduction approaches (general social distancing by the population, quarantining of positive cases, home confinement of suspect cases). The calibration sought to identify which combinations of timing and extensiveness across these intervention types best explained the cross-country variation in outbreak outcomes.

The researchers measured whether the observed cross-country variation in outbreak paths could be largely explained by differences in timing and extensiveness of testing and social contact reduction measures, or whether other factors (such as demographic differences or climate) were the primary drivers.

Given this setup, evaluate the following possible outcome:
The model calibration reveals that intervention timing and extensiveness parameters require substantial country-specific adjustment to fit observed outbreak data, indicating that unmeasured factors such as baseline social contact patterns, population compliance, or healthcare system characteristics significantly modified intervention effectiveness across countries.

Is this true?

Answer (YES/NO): NO